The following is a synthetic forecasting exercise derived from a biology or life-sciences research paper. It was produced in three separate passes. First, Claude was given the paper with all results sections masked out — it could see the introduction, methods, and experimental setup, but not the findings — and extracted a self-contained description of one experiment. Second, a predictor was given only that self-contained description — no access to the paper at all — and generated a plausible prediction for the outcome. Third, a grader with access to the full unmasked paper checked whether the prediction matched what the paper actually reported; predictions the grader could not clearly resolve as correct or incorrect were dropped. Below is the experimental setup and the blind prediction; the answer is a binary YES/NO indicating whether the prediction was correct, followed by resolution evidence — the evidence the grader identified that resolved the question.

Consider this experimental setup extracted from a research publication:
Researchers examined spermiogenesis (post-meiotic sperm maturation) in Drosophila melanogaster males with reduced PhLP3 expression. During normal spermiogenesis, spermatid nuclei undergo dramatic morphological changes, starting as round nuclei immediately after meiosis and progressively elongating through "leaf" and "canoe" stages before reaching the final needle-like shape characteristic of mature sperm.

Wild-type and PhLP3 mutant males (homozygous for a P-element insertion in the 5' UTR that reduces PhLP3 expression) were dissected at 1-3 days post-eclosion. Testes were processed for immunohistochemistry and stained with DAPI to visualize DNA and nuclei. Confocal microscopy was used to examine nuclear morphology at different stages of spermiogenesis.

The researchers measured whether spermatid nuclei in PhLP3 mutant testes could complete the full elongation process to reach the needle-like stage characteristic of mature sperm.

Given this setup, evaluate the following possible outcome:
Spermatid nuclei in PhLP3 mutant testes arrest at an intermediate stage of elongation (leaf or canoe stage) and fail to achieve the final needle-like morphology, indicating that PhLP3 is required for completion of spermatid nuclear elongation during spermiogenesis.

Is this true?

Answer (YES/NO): YES